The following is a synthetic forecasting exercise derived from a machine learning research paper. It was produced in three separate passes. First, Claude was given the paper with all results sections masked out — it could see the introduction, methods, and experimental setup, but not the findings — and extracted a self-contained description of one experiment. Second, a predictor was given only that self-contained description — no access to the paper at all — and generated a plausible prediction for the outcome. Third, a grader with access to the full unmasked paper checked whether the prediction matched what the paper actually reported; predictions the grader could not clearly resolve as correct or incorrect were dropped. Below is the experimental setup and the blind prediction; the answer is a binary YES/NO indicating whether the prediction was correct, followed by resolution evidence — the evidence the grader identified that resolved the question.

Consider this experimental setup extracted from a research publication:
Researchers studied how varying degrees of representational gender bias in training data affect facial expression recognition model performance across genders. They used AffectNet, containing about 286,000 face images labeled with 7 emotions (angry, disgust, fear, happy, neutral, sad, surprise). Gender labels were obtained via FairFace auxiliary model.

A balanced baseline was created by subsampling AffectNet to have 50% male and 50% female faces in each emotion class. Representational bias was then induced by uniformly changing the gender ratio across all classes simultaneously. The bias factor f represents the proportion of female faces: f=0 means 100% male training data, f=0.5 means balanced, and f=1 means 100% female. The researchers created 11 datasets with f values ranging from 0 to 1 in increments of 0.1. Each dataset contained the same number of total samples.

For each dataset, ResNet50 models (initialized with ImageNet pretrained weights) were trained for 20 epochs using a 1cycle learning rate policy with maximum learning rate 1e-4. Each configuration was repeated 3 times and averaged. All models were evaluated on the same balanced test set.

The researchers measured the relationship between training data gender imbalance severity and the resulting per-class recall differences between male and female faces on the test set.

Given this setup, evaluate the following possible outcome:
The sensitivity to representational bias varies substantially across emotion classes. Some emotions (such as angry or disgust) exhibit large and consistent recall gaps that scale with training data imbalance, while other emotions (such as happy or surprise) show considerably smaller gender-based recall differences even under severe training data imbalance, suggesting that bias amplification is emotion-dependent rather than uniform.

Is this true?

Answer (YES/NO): NO